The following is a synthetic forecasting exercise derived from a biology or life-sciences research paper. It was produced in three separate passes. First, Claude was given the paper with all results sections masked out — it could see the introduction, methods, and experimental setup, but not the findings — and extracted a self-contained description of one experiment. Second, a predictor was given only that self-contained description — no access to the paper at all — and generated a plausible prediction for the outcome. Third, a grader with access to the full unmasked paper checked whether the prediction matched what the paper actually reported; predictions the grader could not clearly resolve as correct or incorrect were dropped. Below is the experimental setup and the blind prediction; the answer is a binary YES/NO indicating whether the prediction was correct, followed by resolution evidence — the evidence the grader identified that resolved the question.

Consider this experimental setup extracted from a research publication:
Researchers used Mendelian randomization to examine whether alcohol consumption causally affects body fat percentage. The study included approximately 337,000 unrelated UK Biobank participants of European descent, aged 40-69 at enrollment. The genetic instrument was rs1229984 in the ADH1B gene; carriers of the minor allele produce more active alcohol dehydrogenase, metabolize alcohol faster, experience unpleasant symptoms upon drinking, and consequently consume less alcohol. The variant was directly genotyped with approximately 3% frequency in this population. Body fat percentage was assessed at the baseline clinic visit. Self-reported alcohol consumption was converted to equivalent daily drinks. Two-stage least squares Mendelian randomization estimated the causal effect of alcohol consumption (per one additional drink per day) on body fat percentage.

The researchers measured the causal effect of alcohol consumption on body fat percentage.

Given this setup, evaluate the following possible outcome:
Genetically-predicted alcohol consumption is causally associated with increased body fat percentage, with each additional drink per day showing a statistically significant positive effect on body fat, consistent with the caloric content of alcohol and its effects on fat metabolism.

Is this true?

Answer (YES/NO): YES